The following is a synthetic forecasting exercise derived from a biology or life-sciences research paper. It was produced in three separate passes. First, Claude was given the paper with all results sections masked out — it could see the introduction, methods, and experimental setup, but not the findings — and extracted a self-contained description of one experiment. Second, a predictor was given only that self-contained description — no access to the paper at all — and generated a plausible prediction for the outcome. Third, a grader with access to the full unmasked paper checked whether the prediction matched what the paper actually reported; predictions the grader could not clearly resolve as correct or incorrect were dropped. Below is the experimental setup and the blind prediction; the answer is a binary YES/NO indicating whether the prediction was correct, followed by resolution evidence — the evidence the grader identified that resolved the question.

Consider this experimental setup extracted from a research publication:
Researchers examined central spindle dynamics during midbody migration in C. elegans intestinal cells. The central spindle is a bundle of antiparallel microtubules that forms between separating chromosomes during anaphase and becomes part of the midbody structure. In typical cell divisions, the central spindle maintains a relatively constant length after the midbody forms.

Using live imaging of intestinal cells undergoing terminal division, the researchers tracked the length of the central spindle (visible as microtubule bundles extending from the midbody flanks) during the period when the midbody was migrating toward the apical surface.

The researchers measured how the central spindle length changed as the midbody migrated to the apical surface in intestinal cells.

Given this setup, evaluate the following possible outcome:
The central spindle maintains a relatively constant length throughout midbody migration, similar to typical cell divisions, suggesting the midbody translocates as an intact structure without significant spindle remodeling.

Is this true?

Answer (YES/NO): NO